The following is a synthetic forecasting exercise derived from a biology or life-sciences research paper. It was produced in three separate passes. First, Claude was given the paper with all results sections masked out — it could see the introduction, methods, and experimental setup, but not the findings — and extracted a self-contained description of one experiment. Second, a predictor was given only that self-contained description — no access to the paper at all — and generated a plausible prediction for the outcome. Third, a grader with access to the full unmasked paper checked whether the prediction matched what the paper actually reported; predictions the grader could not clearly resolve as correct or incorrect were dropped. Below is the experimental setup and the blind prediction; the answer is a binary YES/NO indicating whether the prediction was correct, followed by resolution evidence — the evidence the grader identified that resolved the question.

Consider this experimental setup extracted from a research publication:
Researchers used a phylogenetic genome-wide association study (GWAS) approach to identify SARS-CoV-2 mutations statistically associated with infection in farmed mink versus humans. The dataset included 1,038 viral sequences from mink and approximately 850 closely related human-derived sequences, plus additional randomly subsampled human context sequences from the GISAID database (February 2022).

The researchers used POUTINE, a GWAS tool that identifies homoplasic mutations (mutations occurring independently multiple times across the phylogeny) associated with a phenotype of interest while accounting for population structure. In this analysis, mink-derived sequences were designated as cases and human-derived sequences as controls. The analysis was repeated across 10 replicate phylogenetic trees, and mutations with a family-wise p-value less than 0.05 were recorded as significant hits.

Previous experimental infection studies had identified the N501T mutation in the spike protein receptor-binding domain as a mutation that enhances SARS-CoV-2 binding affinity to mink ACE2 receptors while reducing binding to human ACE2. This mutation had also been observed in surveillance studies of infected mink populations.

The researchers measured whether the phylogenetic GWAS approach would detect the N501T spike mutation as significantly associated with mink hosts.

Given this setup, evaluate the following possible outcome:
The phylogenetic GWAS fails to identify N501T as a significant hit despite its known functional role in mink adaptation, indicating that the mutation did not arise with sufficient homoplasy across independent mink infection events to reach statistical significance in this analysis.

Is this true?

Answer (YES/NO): NO